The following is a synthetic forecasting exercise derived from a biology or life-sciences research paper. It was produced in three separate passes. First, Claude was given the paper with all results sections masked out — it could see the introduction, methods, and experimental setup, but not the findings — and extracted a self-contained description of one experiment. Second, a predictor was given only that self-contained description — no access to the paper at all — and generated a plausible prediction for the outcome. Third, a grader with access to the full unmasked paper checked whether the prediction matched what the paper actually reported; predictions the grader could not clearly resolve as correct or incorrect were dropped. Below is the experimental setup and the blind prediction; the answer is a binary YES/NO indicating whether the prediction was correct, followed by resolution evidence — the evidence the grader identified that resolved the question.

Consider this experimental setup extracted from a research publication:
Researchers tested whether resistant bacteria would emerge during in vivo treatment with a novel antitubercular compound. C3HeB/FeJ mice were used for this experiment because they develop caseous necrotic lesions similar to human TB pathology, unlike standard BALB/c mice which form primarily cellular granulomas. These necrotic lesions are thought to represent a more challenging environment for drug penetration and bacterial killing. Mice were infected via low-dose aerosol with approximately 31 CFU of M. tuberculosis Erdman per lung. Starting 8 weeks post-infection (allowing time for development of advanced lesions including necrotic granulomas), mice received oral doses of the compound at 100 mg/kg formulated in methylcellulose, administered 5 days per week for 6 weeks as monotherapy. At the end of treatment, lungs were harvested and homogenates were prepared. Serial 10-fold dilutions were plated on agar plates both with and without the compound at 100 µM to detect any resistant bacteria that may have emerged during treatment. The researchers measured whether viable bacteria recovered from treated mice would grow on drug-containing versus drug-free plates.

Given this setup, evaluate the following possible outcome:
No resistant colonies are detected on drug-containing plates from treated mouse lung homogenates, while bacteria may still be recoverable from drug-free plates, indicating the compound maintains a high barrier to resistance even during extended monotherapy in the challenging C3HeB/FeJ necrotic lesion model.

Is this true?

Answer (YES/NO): NO